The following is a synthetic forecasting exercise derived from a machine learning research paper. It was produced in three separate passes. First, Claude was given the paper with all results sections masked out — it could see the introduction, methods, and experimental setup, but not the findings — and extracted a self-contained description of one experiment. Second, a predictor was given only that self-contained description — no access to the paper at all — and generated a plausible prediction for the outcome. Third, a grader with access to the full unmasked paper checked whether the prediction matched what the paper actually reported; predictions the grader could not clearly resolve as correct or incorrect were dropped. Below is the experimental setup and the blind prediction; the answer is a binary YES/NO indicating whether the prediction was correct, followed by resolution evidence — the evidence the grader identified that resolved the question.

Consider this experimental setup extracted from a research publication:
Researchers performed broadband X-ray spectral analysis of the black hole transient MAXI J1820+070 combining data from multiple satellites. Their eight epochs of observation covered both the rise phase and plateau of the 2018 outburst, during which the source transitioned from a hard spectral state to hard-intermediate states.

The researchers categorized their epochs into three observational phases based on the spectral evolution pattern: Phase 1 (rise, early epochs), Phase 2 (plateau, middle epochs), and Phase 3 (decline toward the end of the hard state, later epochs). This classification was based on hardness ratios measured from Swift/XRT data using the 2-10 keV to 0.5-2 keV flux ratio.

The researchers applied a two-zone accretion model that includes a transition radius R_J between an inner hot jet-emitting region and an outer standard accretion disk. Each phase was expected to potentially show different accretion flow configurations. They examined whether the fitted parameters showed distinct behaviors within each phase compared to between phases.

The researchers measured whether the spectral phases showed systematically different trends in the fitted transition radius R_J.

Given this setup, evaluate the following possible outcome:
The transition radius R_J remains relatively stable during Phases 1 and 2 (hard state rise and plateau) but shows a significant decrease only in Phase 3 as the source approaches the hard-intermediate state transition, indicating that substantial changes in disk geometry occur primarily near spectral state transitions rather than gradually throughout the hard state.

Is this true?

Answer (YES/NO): NO